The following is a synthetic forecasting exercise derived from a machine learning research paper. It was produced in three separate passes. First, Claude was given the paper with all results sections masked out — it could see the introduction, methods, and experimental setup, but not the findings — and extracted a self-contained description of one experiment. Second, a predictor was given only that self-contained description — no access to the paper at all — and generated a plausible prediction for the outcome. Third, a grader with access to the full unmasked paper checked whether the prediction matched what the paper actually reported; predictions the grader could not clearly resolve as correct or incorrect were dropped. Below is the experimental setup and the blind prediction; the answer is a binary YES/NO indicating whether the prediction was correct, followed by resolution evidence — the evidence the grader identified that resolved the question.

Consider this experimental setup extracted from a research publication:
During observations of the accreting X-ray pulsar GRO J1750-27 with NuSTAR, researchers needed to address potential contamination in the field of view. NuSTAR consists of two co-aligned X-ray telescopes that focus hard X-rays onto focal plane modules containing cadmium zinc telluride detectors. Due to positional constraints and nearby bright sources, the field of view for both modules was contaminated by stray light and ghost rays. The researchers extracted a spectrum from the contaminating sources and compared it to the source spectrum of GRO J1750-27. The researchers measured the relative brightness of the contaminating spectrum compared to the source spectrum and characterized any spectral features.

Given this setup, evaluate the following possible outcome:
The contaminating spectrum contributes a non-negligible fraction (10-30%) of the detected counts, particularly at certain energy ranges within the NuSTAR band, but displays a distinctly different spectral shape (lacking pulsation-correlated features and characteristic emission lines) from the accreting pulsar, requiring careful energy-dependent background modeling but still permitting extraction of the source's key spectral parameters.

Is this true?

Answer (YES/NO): NO